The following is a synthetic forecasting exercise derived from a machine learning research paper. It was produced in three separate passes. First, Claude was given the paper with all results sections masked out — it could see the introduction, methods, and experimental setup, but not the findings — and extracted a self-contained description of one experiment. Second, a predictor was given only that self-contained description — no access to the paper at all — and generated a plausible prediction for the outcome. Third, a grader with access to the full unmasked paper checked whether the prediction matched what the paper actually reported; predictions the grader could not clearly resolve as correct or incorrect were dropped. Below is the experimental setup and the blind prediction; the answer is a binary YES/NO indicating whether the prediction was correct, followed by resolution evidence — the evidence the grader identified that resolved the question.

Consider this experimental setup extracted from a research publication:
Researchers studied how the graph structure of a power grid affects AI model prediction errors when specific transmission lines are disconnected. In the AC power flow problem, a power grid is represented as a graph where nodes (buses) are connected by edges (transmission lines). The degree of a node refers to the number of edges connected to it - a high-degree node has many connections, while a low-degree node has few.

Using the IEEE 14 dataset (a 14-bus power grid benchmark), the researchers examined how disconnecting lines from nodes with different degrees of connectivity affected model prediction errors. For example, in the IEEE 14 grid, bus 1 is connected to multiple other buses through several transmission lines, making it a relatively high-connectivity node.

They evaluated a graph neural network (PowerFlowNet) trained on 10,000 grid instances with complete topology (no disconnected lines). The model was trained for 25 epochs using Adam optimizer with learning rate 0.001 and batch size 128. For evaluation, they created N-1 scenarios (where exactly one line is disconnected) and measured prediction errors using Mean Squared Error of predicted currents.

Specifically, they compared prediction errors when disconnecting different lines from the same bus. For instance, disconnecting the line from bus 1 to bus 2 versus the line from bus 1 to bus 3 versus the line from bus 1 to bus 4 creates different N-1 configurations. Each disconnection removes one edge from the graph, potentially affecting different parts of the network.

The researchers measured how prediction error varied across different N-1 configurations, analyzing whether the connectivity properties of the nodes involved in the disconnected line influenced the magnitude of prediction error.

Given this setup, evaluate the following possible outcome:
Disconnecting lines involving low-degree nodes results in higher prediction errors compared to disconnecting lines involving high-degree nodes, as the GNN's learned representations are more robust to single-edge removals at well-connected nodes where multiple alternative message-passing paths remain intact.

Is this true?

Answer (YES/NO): NO